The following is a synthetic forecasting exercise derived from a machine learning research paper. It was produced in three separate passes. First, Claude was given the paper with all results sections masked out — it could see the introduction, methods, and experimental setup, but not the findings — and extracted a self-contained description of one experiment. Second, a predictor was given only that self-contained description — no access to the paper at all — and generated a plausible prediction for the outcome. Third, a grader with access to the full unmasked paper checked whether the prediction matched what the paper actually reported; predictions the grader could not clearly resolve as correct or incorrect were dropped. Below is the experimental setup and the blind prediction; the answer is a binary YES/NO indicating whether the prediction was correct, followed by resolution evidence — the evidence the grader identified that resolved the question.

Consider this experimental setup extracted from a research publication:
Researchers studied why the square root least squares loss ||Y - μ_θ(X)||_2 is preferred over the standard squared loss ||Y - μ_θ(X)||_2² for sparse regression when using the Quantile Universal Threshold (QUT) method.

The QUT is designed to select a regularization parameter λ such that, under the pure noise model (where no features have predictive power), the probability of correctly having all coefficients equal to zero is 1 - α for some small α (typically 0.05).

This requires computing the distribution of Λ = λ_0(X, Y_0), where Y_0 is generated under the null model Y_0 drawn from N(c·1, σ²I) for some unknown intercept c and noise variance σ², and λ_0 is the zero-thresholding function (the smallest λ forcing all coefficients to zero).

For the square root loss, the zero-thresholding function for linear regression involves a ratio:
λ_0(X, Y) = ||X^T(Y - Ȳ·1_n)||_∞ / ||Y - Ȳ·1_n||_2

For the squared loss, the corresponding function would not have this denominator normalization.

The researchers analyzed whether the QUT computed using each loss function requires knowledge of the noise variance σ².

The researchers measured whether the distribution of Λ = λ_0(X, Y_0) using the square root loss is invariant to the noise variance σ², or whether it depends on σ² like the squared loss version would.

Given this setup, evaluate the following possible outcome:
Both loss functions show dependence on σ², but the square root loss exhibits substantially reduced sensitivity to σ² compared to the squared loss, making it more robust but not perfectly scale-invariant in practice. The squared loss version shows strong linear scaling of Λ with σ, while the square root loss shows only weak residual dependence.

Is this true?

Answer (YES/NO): NO